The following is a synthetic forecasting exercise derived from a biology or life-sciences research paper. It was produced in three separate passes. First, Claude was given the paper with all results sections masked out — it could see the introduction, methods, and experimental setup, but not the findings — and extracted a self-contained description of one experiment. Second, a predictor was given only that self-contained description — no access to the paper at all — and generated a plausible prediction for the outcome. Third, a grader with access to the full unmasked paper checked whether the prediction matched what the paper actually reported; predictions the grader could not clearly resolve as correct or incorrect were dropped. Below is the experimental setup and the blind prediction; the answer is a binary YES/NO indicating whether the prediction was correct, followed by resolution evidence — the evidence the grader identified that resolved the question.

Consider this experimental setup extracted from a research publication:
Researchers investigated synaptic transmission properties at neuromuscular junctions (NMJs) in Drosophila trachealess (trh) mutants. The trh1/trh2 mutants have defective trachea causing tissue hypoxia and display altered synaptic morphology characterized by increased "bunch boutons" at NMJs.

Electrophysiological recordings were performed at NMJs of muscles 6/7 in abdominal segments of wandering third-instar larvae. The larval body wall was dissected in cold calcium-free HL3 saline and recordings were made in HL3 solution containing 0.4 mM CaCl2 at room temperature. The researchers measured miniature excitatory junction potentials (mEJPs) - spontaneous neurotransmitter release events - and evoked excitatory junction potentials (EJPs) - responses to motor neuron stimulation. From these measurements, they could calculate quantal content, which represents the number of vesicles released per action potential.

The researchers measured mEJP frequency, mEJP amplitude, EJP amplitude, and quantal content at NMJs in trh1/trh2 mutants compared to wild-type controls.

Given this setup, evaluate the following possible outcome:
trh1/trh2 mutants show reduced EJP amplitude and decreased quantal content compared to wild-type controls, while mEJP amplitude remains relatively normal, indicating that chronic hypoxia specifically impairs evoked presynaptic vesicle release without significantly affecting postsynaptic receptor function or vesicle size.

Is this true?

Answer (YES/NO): NO